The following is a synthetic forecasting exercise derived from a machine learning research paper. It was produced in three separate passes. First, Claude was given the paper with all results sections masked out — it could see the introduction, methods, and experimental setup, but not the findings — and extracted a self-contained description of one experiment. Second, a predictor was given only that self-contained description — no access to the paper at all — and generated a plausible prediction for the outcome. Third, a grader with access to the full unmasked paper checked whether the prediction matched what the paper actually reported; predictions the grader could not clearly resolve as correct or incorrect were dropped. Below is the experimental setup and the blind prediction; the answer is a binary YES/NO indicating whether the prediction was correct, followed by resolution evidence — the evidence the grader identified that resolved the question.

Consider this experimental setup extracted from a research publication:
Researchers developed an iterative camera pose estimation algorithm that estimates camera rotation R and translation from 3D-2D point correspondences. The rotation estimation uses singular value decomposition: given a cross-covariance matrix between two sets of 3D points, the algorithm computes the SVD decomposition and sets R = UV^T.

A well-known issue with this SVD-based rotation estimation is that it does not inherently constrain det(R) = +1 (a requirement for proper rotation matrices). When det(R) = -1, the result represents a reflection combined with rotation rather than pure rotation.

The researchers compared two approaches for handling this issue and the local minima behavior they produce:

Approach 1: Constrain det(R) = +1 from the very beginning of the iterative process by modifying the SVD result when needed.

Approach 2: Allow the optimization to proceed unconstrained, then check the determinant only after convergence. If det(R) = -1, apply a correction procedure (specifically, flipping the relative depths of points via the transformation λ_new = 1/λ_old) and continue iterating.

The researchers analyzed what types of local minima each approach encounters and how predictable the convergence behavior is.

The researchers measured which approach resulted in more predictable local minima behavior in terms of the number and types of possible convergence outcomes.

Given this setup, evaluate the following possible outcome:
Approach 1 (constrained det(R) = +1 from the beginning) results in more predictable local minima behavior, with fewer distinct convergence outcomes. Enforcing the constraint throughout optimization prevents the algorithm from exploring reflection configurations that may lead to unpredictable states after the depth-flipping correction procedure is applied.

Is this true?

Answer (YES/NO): NO